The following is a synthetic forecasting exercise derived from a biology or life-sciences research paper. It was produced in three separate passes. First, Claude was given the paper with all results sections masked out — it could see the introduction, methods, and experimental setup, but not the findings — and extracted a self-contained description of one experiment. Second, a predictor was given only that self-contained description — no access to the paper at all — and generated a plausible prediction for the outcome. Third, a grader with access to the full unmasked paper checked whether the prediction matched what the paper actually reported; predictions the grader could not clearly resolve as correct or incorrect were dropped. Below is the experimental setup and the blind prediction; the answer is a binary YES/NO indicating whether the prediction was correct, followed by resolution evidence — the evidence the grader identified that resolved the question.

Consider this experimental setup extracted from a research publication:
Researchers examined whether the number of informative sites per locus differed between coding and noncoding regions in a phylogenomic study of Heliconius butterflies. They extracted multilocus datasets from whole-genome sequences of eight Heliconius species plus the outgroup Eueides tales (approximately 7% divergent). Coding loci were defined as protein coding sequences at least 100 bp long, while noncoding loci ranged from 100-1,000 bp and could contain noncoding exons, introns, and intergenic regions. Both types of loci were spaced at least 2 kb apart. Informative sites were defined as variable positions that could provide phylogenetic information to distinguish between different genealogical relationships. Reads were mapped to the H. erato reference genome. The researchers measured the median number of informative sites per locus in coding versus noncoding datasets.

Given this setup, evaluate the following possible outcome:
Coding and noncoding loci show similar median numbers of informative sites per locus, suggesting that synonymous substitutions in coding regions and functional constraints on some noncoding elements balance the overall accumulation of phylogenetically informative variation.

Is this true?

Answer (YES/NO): NO